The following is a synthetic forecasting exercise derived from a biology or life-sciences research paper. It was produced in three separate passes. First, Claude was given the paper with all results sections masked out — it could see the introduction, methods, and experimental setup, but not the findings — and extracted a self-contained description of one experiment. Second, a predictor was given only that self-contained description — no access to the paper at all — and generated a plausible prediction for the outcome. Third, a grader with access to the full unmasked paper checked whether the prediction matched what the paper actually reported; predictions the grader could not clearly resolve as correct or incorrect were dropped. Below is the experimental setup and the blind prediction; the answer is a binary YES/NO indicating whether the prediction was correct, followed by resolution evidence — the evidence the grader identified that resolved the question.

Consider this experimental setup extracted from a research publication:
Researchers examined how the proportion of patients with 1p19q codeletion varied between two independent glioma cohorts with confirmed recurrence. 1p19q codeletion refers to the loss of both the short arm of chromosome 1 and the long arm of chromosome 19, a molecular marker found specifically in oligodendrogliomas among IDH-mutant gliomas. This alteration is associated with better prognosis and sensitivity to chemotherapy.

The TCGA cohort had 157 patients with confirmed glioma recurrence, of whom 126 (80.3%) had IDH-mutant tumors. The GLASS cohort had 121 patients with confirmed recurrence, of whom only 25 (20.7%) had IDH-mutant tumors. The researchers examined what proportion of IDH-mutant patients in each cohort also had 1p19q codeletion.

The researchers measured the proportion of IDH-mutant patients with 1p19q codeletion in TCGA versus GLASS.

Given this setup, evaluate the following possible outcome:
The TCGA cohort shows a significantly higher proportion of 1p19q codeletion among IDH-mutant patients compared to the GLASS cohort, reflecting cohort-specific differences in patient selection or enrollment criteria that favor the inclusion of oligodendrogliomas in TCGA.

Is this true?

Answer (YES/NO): YES